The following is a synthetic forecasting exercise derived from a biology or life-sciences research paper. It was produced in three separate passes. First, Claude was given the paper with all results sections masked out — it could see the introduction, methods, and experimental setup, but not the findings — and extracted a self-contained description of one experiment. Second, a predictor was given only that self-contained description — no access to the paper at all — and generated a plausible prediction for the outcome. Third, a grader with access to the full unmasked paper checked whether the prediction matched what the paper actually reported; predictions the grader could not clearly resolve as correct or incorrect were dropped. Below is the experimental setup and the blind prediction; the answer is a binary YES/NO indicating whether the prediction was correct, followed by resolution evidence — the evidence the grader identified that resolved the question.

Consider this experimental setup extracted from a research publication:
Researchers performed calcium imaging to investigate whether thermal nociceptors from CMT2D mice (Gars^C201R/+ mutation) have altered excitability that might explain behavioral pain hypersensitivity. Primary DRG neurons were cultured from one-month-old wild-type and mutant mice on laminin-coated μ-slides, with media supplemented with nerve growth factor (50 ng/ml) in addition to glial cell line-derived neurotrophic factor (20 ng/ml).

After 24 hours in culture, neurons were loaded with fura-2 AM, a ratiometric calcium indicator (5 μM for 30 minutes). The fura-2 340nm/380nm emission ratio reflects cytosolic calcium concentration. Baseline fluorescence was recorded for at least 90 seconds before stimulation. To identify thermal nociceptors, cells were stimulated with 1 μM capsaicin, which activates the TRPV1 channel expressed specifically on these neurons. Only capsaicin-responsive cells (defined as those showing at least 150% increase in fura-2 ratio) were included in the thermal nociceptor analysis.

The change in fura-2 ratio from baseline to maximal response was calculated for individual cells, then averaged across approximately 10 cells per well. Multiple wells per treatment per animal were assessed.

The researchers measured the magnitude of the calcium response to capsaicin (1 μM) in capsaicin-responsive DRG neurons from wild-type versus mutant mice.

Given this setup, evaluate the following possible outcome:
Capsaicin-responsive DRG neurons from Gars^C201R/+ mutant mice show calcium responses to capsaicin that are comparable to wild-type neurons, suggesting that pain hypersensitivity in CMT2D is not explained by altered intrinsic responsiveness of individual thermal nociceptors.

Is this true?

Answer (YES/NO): NO